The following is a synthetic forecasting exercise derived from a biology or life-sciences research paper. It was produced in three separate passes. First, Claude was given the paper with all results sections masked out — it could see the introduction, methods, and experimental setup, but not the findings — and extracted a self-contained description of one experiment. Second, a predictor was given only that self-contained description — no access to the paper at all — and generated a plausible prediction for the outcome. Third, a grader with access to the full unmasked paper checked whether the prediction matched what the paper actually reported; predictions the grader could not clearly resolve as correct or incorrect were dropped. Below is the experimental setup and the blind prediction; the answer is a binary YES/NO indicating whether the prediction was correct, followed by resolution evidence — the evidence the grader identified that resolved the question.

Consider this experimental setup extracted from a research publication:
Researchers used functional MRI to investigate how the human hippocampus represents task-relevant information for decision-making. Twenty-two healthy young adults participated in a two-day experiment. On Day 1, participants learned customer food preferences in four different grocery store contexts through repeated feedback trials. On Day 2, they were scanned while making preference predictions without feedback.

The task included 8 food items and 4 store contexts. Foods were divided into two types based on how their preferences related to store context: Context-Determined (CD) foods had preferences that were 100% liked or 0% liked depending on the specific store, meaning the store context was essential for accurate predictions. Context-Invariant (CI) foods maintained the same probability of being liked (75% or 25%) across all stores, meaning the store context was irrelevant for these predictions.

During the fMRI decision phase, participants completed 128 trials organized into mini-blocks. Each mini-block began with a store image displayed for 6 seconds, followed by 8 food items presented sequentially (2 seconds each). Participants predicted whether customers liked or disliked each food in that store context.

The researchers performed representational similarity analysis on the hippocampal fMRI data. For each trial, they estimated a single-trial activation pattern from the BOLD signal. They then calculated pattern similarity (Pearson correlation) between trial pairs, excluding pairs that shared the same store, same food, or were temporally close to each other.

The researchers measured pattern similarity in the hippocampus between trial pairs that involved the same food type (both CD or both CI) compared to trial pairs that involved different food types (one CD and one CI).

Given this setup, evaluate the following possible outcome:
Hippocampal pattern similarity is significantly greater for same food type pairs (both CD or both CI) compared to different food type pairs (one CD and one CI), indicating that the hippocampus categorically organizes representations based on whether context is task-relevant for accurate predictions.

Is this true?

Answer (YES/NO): YES